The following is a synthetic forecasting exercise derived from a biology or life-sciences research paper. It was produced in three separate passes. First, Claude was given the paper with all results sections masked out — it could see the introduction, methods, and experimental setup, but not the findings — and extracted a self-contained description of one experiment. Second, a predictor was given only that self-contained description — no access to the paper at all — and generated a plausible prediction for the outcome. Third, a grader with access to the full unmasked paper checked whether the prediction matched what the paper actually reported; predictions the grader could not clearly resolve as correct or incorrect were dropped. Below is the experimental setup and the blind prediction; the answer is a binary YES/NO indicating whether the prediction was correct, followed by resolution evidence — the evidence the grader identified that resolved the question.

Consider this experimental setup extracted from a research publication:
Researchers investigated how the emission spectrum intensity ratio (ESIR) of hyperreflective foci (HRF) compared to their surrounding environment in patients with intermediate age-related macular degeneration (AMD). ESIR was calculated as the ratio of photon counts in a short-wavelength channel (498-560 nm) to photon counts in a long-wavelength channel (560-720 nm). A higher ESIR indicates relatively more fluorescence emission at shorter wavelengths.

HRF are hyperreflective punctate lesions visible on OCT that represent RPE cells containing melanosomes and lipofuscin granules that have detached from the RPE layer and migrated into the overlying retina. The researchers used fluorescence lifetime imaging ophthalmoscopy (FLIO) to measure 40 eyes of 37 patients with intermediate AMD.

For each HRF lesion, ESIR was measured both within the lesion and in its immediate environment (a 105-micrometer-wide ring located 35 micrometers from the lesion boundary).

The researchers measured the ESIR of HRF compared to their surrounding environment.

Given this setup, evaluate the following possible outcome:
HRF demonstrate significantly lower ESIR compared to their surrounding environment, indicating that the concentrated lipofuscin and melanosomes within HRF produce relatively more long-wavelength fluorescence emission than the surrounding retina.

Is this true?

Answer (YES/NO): NO